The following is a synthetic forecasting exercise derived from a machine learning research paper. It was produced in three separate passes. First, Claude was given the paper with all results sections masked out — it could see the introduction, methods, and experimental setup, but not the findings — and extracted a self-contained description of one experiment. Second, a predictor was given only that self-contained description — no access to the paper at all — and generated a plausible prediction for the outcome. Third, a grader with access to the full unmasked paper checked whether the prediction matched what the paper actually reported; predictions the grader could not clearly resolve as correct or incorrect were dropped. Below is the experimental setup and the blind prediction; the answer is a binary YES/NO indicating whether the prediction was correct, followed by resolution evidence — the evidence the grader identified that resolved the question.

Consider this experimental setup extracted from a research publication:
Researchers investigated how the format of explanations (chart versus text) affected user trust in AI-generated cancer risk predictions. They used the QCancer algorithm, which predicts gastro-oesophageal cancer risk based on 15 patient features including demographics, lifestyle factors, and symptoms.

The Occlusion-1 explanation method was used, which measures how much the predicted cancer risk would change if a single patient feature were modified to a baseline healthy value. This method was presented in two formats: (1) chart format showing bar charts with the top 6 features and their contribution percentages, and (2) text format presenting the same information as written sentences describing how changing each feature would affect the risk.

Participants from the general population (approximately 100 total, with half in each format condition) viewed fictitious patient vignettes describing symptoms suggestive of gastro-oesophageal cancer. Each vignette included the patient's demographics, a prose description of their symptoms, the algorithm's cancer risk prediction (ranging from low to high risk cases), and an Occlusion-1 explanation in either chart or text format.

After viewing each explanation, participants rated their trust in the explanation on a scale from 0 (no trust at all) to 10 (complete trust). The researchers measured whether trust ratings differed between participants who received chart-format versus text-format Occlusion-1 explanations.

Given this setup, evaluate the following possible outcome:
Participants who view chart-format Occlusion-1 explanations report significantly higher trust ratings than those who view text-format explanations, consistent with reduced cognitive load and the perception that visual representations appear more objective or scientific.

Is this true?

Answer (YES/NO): NO